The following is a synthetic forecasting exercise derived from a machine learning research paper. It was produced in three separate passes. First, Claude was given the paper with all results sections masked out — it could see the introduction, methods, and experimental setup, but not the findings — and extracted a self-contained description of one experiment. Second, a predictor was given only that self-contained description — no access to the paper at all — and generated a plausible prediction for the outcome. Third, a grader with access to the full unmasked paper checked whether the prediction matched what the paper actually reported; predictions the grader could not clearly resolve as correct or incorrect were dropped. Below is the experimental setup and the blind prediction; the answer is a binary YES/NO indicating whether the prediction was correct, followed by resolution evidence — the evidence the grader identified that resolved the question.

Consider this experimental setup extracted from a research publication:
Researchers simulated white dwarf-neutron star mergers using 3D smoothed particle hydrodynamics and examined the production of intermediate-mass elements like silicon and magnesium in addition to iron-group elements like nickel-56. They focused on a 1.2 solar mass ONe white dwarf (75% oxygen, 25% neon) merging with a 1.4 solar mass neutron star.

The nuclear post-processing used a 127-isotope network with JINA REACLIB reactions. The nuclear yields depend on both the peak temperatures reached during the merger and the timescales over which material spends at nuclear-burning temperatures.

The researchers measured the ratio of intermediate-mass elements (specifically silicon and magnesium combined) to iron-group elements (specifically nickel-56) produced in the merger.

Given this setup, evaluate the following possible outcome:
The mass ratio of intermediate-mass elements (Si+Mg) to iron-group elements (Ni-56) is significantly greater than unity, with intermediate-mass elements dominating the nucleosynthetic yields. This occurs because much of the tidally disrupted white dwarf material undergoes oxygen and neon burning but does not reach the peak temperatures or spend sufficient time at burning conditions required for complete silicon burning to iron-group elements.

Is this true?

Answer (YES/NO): NO